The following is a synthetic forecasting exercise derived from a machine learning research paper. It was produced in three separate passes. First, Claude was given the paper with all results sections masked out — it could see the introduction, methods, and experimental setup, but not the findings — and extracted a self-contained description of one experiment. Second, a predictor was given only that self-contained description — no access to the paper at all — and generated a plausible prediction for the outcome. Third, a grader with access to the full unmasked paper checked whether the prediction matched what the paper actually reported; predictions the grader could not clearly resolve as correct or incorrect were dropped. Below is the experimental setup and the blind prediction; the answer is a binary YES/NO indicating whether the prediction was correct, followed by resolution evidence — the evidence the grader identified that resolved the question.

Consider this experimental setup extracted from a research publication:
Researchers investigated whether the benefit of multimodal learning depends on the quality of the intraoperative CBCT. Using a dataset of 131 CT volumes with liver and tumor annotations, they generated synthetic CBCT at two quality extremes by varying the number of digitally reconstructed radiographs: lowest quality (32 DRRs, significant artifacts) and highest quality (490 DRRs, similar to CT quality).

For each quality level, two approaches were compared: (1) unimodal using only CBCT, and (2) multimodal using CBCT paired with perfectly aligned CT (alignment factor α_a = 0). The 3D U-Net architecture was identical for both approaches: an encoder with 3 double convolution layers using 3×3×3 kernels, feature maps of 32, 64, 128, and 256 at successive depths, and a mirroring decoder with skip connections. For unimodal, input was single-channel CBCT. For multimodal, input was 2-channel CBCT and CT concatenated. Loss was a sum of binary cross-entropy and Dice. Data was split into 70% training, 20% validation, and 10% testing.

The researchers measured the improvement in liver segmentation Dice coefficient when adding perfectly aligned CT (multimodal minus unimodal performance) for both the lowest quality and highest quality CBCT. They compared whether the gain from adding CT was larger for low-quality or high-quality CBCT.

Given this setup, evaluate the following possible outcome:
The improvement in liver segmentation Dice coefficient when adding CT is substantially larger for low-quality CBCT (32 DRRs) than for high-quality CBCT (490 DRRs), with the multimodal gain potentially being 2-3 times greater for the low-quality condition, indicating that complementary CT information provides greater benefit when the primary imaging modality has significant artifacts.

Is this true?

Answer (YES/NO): YES